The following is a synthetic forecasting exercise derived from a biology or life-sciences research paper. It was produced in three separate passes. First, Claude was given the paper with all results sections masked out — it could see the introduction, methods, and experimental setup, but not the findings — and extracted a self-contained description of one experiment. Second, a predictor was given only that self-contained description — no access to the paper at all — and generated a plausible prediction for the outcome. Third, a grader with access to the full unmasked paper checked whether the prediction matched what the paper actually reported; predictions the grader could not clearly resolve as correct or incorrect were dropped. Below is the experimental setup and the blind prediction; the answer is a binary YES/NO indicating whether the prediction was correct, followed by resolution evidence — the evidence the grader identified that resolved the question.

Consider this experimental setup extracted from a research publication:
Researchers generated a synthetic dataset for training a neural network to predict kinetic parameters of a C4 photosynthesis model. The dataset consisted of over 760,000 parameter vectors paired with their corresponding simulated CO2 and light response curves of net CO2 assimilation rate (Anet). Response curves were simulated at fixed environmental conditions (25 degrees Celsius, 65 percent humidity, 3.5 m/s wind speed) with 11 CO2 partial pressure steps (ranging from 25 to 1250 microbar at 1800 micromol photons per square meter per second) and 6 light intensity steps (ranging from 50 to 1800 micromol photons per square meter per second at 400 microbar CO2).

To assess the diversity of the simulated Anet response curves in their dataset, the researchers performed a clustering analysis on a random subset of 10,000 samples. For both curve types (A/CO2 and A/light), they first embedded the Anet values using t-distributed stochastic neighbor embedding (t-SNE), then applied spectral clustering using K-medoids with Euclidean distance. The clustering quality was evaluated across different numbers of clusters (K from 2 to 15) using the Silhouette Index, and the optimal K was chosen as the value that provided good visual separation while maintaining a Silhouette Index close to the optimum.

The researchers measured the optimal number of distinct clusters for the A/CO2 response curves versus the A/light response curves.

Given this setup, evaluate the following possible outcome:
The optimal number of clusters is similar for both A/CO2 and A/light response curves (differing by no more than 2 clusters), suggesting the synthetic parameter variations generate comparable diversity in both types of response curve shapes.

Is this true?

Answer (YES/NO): NO